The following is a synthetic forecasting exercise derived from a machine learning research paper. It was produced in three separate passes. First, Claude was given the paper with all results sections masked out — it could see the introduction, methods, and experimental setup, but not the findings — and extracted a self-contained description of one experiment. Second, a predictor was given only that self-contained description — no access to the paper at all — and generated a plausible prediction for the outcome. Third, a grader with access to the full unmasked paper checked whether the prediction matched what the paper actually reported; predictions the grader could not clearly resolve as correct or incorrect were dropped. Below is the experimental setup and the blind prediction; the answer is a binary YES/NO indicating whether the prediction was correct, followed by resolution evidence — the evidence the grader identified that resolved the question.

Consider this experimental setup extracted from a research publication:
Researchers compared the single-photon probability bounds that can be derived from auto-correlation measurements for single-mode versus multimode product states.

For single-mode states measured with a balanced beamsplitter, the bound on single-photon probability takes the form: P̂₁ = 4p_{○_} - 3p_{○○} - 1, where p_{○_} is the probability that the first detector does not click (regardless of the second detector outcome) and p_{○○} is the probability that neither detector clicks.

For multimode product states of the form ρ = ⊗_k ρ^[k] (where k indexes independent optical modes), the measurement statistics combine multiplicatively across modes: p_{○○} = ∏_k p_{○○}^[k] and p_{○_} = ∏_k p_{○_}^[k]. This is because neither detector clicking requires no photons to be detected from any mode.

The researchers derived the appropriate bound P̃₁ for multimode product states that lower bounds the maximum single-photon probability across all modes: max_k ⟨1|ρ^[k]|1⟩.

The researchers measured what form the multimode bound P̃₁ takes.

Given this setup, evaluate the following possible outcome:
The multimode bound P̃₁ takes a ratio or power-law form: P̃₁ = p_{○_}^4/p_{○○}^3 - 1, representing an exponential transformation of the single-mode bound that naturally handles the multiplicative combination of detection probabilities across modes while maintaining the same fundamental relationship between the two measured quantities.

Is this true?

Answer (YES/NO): NO